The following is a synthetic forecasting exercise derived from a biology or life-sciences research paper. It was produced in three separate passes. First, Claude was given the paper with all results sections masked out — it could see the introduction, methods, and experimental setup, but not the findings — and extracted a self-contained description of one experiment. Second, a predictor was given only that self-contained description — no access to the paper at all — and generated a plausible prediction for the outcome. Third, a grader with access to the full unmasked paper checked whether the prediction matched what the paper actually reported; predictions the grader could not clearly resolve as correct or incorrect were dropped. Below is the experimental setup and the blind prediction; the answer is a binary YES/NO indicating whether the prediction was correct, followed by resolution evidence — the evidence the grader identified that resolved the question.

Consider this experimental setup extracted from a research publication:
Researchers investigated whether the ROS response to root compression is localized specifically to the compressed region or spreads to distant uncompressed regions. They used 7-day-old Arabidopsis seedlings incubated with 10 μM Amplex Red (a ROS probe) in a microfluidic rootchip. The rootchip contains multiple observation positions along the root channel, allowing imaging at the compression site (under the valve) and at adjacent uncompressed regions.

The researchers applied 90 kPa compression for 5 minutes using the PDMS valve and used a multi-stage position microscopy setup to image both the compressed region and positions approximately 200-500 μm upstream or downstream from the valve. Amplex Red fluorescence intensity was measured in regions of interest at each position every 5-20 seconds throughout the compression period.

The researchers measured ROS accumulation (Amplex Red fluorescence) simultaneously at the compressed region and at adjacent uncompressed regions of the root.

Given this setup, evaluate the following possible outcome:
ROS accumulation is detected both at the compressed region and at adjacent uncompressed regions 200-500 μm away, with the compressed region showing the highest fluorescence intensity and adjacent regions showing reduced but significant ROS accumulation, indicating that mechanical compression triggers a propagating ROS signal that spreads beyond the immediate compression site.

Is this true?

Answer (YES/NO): NO